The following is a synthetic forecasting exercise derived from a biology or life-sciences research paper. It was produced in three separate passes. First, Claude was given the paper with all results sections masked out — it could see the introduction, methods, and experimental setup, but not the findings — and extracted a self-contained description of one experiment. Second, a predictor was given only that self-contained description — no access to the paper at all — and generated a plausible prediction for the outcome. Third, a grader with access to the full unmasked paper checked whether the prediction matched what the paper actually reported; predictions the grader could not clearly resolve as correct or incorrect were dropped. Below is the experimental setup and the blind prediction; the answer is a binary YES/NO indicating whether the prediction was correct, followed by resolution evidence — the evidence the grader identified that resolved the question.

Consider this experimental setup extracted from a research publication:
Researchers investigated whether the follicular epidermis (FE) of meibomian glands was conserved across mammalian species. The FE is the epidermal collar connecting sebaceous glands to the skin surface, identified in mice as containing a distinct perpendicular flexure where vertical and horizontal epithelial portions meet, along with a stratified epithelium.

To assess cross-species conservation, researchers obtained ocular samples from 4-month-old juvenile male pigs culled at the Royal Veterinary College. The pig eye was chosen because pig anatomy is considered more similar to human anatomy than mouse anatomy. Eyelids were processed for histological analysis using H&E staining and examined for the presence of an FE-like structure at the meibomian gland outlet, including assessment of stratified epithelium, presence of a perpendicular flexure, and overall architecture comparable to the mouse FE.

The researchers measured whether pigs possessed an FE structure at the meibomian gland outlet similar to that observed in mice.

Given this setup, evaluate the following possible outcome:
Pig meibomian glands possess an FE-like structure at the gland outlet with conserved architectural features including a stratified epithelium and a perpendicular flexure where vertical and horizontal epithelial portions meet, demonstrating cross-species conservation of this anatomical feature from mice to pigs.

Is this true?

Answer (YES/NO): YES